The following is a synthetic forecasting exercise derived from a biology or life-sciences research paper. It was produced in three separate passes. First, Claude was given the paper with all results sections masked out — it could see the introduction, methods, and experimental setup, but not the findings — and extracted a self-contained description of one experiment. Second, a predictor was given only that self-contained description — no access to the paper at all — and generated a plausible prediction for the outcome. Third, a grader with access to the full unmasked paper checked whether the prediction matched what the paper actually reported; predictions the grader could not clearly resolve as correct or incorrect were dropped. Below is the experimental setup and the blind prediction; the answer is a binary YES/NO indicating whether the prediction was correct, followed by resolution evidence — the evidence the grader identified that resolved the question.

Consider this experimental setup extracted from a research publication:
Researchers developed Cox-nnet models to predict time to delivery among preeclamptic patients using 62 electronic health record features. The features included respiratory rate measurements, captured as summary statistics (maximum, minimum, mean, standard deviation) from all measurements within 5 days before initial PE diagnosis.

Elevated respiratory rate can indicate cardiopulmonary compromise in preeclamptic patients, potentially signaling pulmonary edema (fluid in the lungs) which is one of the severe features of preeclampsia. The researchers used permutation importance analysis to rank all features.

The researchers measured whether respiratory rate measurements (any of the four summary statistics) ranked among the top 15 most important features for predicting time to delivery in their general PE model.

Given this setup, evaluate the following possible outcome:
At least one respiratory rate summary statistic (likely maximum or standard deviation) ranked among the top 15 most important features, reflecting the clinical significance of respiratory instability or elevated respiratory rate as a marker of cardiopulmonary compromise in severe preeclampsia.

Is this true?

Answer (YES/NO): YES